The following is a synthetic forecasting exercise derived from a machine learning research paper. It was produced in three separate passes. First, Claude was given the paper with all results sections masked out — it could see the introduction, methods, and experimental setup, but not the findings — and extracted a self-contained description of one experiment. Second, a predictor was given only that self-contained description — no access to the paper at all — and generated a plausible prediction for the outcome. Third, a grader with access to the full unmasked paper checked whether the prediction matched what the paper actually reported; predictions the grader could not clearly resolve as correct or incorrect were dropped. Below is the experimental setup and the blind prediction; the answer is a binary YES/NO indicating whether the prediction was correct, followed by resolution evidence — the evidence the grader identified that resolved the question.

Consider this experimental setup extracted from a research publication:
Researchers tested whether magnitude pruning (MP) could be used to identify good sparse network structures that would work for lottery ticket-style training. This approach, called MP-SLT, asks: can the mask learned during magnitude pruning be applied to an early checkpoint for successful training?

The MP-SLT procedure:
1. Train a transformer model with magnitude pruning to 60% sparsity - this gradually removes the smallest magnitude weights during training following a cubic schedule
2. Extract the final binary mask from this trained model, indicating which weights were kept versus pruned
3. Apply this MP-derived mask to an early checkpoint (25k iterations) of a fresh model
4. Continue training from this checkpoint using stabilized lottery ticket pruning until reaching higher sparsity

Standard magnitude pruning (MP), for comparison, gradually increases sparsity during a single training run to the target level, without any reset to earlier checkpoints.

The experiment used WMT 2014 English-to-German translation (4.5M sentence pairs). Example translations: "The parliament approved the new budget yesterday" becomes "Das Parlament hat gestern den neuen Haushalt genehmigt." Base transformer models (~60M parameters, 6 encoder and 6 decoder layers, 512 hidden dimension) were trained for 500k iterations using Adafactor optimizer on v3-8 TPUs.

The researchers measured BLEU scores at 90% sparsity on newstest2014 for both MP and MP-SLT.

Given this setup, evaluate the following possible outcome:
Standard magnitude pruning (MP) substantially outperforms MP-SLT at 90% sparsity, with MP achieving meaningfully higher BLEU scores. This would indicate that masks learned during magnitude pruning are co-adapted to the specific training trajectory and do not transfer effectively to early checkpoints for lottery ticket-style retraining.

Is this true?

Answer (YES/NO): NO